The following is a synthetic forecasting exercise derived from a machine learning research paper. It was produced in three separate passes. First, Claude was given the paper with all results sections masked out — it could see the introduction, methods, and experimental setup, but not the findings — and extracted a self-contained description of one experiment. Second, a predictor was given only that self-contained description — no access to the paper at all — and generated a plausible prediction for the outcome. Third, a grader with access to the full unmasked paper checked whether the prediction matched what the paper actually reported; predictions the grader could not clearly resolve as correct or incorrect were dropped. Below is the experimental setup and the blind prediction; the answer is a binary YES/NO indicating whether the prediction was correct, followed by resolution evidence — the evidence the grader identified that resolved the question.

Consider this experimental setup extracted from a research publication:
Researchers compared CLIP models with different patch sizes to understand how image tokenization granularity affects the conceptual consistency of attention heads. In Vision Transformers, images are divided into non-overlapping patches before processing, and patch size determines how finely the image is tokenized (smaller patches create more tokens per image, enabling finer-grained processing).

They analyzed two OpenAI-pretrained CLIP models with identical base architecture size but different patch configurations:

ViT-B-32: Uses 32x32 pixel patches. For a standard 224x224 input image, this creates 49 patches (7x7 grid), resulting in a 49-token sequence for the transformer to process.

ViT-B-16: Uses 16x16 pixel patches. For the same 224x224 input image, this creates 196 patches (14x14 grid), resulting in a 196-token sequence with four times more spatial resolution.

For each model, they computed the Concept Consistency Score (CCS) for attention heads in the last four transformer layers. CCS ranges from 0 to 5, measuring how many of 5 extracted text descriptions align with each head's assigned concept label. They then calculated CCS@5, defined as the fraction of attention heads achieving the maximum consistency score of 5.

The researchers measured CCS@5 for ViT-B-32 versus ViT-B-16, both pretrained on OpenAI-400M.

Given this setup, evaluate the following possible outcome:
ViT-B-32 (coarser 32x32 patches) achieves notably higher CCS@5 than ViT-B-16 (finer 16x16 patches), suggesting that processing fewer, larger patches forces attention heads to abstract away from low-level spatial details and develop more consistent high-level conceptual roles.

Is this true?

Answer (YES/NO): NO